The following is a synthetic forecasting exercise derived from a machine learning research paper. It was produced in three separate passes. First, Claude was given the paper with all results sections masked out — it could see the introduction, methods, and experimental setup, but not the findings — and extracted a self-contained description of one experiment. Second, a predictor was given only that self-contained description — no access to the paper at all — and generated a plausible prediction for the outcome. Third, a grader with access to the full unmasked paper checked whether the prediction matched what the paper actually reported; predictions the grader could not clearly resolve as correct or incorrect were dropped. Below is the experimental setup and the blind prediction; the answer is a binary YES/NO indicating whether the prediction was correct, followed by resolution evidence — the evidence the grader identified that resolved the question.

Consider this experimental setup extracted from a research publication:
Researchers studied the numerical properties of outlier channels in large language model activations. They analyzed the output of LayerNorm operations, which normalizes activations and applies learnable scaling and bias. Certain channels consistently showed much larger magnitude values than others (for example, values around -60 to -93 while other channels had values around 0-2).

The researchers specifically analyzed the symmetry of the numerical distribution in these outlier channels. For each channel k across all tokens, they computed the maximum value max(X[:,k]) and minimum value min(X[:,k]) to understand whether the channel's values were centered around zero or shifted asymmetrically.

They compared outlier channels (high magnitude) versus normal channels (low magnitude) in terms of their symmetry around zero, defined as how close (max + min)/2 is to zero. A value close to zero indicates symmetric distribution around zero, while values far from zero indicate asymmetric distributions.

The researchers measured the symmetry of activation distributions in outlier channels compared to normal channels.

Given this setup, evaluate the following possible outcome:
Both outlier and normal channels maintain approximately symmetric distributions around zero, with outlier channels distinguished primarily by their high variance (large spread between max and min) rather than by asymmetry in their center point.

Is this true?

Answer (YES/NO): NO